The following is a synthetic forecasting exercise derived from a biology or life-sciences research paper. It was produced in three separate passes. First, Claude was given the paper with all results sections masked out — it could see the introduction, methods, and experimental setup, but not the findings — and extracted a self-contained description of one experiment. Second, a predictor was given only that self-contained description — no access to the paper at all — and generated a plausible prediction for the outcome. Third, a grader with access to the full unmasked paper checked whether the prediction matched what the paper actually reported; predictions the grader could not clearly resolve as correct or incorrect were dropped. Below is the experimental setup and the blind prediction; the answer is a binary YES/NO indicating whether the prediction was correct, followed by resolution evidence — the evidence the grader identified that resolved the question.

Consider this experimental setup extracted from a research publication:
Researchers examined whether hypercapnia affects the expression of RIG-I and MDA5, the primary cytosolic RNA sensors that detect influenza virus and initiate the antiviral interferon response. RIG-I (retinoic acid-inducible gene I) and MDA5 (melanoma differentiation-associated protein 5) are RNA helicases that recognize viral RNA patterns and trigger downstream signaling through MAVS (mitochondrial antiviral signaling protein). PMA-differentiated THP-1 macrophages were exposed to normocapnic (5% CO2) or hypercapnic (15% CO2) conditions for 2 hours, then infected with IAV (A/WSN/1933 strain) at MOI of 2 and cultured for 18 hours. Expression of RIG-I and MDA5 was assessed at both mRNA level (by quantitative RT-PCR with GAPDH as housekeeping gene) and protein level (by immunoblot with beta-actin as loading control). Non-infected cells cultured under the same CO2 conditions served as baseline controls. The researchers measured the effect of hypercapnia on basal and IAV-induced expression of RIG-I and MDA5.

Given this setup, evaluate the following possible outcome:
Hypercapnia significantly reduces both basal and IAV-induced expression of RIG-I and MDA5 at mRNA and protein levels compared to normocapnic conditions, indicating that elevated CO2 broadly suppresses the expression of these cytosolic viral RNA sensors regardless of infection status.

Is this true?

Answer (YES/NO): NO